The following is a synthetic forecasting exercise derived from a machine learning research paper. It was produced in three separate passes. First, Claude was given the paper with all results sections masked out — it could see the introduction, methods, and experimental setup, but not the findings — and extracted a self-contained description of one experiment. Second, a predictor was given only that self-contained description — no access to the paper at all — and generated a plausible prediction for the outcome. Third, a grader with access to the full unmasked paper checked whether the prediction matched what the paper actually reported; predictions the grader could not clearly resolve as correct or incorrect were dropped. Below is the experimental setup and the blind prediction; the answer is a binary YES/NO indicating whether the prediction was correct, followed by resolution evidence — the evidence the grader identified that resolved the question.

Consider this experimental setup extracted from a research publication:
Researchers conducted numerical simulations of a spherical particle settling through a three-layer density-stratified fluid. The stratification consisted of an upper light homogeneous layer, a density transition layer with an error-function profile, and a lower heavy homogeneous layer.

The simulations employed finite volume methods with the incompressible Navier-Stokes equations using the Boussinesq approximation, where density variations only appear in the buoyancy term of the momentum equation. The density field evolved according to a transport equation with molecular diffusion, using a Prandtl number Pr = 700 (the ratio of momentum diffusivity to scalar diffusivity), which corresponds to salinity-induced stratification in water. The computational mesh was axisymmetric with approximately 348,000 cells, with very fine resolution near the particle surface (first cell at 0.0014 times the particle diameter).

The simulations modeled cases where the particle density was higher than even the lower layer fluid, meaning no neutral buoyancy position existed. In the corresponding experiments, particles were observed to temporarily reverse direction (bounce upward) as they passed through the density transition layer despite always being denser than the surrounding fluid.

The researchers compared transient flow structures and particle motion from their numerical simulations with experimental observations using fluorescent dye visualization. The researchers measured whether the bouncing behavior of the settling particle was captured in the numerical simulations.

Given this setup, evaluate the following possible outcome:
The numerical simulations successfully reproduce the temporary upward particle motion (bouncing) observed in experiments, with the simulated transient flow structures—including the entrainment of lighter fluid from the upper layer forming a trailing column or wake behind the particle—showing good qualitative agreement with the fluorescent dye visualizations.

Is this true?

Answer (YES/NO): YES